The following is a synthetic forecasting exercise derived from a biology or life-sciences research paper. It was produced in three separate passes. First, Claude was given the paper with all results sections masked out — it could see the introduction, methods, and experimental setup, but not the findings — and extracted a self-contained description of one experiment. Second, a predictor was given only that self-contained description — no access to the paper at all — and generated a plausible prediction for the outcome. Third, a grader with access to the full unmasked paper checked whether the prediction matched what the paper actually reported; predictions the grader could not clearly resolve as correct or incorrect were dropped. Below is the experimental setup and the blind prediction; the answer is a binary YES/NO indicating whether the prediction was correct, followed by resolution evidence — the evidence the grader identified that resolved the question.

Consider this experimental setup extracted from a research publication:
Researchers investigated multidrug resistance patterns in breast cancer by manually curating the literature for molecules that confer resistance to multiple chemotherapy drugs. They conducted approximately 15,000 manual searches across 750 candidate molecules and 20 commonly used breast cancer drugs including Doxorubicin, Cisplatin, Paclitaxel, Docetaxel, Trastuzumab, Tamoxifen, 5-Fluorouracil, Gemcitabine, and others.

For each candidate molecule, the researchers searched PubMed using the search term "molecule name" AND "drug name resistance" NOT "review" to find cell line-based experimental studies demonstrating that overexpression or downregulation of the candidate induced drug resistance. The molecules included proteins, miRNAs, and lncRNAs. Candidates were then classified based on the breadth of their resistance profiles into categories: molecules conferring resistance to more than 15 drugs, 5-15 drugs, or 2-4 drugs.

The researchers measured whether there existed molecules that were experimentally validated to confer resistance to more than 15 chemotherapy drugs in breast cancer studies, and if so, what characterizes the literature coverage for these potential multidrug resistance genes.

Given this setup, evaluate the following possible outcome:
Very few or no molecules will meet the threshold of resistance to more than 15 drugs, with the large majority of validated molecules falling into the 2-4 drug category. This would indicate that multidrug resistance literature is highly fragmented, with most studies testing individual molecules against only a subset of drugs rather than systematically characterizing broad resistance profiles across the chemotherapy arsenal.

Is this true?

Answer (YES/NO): NO